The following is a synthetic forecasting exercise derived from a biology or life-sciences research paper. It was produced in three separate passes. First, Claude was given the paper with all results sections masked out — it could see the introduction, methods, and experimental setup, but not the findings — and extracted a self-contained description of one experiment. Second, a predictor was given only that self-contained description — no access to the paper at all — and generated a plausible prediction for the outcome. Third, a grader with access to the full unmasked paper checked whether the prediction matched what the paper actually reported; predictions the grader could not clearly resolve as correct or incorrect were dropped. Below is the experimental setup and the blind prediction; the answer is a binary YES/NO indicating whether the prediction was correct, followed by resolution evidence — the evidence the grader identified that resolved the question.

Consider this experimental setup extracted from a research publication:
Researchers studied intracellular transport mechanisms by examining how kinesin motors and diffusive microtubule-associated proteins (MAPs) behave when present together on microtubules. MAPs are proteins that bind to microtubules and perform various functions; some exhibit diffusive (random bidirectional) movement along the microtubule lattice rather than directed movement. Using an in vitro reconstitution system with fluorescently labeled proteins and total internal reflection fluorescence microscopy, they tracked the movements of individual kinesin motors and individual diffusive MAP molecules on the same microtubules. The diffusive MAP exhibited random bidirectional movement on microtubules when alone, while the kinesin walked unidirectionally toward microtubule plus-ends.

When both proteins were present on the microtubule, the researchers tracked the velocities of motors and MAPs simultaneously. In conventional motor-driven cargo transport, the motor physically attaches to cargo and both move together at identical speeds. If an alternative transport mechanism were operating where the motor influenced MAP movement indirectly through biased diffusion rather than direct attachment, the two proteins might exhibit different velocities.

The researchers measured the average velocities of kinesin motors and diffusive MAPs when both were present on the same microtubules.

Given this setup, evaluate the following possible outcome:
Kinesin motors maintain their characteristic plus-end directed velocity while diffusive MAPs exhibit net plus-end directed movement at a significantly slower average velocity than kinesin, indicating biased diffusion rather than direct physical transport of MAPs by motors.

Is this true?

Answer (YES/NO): YES